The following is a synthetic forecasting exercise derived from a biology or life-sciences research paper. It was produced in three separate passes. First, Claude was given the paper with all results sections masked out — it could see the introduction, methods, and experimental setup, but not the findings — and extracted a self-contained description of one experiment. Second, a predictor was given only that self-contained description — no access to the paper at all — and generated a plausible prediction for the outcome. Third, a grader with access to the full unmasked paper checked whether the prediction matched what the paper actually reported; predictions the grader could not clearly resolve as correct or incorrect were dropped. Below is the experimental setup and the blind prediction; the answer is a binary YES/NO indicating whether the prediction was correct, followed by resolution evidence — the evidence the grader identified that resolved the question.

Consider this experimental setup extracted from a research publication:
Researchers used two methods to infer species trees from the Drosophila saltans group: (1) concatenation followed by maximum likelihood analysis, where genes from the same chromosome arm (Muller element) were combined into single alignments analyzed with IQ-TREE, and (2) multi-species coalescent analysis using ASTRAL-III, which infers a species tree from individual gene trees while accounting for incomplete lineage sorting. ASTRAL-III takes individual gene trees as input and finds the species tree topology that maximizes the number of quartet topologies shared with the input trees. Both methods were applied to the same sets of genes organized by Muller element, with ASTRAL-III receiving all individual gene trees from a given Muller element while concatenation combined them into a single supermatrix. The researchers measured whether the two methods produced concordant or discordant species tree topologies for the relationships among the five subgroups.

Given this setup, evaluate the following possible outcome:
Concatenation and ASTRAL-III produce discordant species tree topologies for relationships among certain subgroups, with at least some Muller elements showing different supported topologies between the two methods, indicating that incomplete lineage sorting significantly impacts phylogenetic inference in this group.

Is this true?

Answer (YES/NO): NO